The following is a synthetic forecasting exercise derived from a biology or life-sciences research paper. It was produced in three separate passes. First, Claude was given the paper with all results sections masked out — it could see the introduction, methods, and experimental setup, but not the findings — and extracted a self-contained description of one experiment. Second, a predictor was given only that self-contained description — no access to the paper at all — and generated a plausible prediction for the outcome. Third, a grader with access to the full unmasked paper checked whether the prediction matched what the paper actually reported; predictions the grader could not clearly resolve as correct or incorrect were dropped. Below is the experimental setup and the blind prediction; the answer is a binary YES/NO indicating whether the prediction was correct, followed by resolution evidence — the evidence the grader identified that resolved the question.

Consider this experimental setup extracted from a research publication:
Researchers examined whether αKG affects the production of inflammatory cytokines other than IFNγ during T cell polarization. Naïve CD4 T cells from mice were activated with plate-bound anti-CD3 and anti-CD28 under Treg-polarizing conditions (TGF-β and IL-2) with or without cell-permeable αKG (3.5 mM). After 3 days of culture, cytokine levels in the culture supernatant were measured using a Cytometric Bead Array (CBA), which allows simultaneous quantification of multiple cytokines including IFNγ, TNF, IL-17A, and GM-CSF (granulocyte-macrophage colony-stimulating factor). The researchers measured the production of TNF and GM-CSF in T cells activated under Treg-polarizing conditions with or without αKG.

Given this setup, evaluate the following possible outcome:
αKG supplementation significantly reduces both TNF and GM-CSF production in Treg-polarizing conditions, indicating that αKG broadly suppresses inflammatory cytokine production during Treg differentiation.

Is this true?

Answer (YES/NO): NO